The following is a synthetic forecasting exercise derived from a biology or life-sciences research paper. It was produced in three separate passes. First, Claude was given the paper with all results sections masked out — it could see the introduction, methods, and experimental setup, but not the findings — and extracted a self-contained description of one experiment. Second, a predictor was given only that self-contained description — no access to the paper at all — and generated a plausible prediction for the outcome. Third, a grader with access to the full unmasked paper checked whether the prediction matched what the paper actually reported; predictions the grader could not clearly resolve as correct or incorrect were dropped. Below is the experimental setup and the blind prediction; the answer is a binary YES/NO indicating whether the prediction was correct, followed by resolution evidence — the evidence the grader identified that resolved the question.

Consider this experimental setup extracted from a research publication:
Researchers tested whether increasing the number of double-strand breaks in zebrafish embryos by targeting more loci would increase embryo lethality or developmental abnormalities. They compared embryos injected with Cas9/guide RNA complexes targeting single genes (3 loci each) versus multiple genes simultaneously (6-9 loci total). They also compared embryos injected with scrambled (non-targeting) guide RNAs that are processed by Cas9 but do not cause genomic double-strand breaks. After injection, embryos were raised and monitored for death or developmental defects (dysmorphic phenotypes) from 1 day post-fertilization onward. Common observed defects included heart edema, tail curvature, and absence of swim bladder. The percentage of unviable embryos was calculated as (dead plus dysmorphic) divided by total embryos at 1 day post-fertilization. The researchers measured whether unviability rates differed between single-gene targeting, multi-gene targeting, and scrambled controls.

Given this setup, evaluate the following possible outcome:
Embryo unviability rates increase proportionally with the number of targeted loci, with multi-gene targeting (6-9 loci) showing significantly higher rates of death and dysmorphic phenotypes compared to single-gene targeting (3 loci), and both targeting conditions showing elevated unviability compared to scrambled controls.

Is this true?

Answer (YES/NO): NO